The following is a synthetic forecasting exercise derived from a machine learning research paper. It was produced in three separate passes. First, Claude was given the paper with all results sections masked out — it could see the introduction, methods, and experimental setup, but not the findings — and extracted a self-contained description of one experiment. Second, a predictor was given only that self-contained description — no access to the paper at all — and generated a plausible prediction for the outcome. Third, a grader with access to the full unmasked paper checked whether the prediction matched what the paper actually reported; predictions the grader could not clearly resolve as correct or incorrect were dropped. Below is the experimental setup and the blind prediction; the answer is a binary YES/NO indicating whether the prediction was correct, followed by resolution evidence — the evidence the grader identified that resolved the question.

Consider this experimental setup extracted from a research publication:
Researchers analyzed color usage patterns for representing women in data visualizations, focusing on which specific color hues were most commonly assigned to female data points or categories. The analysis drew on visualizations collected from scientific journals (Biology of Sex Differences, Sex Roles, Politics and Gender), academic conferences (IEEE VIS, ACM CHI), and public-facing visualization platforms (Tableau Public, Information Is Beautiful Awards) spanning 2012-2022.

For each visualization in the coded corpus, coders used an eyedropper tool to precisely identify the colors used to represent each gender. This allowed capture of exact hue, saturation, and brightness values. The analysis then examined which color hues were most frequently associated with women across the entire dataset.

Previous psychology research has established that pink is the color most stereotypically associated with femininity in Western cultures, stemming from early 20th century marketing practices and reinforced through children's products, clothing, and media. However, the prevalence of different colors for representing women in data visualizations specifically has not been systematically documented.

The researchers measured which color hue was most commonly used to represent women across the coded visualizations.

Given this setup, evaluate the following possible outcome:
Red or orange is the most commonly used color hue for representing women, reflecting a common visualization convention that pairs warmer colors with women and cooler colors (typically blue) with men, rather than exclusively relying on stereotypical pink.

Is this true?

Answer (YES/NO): NO